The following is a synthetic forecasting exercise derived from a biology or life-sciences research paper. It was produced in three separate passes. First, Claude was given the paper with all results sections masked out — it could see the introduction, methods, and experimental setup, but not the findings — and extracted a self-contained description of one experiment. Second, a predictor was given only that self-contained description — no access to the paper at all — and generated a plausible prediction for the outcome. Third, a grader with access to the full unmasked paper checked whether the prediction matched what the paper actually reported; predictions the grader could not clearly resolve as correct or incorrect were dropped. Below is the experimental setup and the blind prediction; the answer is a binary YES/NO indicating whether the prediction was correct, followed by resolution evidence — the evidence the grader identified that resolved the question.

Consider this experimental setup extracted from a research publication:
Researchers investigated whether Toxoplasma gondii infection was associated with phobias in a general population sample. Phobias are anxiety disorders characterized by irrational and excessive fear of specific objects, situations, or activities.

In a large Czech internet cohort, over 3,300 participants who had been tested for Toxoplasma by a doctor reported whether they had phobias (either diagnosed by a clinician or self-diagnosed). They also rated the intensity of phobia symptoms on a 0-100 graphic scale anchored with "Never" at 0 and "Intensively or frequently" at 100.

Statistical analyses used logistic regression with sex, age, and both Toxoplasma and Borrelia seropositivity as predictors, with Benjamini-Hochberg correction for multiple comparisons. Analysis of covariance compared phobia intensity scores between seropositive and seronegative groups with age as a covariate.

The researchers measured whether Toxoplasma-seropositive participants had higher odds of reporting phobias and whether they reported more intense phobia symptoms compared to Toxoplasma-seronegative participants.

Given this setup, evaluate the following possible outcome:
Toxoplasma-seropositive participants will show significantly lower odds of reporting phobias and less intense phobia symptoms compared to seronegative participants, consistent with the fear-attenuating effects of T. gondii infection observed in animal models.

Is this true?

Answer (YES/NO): NO